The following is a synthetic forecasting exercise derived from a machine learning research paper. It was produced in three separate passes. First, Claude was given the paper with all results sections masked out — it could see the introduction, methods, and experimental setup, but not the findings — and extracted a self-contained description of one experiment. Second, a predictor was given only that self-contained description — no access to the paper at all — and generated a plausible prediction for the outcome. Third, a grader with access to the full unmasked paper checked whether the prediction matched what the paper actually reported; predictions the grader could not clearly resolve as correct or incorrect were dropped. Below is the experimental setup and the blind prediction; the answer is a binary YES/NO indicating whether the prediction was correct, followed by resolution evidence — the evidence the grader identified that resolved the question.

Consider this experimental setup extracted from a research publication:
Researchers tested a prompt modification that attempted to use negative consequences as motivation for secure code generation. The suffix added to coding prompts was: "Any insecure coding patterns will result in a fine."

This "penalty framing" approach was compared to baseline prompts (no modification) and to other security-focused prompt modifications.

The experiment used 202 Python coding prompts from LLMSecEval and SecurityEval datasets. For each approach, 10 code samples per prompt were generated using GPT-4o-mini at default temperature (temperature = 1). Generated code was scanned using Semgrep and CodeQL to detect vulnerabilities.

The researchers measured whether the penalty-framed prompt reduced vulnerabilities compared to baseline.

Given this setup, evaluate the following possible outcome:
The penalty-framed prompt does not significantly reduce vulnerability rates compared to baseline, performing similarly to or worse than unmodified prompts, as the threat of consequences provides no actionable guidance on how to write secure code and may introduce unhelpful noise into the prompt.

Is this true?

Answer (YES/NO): NO